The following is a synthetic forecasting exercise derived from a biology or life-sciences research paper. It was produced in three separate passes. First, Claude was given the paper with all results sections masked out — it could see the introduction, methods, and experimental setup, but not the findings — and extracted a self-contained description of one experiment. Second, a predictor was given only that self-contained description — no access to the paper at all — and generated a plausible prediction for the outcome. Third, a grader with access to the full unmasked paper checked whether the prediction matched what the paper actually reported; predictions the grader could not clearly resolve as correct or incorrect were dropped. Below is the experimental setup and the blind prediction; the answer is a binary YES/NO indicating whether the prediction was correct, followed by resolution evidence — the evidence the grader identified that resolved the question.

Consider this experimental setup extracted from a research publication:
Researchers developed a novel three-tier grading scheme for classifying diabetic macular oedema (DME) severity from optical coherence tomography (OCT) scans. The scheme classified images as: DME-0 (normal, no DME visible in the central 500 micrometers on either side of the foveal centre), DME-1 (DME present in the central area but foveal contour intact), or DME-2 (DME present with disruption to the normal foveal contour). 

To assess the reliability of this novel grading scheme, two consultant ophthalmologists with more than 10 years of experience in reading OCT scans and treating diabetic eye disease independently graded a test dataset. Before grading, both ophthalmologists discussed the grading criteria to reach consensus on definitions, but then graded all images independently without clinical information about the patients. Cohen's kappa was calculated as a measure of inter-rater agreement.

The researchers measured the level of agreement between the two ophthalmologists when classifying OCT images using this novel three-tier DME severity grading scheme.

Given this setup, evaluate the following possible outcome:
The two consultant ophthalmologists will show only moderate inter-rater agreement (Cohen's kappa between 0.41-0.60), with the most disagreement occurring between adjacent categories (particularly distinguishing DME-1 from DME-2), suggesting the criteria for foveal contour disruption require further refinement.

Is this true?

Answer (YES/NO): NO